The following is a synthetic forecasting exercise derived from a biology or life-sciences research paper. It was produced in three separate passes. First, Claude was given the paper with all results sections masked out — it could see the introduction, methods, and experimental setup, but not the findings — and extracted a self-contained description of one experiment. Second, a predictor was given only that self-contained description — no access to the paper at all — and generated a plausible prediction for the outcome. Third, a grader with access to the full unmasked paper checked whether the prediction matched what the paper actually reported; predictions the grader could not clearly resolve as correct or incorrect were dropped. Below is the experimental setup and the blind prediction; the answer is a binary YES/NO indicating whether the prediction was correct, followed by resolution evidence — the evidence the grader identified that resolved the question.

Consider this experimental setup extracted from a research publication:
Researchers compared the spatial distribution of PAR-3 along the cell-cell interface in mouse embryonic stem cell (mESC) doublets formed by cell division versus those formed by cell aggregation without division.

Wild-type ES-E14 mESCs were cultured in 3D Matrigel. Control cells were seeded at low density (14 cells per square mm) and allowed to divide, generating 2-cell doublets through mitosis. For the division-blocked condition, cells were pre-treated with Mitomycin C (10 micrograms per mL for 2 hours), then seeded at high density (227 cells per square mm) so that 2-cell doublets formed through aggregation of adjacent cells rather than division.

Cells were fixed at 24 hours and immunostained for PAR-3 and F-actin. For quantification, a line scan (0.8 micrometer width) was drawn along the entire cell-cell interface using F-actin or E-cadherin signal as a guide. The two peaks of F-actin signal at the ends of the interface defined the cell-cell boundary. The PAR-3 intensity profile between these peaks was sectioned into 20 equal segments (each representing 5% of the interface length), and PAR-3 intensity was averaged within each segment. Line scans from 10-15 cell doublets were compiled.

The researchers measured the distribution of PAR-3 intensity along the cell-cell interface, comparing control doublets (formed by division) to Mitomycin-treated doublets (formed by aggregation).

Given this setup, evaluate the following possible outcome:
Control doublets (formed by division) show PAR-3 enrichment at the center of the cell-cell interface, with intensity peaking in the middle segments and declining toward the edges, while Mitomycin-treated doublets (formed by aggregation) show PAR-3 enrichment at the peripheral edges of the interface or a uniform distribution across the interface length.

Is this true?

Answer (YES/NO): NO